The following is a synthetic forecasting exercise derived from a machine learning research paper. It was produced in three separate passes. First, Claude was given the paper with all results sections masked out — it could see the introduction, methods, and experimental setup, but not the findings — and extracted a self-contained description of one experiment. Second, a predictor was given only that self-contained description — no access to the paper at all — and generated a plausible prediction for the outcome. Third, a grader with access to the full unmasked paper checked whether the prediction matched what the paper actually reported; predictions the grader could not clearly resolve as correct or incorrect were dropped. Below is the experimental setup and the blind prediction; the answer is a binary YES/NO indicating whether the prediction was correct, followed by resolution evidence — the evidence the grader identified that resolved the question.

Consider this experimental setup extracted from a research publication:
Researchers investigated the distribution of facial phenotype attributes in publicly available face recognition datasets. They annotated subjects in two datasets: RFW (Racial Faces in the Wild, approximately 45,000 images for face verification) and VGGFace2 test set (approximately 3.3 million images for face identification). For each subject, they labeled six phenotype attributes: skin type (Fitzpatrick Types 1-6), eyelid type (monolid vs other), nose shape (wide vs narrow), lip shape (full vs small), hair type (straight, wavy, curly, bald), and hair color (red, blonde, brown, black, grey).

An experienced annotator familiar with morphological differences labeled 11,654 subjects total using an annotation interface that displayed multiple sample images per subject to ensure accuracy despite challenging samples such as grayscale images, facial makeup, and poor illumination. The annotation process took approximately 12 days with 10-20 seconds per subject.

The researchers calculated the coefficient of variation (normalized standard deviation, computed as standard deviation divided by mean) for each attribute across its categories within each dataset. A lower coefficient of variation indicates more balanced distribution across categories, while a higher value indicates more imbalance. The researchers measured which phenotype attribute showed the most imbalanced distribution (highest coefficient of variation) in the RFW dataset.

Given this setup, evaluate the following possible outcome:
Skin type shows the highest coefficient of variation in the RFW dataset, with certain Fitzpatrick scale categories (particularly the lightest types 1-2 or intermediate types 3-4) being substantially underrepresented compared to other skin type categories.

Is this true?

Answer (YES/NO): NO